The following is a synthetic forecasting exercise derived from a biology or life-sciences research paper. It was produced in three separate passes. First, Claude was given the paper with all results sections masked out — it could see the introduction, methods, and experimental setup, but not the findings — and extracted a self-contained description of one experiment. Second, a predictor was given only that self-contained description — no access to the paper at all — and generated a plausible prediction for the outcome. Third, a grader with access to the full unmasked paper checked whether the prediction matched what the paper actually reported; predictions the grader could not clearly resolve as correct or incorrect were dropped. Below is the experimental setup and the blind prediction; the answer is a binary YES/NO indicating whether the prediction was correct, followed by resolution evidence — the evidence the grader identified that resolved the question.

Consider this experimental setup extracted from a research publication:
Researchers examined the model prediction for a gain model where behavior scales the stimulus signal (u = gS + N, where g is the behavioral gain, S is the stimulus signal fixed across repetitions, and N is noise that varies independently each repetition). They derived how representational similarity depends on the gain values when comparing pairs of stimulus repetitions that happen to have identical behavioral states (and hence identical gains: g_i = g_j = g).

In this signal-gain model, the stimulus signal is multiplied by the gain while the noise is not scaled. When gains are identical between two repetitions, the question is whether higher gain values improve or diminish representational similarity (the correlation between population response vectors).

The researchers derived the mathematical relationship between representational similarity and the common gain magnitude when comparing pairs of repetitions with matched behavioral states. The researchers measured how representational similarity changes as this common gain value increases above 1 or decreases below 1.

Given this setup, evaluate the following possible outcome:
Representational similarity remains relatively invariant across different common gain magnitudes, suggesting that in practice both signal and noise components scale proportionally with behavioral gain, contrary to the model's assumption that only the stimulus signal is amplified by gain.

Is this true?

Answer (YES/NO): NO